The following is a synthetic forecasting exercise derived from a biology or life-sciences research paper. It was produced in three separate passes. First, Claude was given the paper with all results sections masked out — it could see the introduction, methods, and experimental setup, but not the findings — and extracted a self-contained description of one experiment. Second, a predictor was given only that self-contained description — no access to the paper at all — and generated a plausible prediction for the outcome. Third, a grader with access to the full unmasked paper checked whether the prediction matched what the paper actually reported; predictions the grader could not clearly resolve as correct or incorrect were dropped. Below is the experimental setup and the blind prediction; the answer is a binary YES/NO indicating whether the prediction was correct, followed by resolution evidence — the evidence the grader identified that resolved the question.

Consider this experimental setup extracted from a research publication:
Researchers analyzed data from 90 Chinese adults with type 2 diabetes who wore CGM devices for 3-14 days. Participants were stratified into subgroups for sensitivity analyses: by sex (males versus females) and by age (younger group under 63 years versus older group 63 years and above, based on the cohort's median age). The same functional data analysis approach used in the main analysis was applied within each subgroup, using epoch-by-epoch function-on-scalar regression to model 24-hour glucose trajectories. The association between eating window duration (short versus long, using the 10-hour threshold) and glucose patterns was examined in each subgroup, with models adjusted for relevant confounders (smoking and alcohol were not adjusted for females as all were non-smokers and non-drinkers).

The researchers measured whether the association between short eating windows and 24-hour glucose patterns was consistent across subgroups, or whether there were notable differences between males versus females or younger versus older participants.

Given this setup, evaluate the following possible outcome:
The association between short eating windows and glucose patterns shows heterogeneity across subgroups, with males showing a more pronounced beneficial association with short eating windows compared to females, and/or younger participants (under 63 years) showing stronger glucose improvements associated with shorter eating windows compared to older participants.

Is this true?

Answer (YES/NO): YES